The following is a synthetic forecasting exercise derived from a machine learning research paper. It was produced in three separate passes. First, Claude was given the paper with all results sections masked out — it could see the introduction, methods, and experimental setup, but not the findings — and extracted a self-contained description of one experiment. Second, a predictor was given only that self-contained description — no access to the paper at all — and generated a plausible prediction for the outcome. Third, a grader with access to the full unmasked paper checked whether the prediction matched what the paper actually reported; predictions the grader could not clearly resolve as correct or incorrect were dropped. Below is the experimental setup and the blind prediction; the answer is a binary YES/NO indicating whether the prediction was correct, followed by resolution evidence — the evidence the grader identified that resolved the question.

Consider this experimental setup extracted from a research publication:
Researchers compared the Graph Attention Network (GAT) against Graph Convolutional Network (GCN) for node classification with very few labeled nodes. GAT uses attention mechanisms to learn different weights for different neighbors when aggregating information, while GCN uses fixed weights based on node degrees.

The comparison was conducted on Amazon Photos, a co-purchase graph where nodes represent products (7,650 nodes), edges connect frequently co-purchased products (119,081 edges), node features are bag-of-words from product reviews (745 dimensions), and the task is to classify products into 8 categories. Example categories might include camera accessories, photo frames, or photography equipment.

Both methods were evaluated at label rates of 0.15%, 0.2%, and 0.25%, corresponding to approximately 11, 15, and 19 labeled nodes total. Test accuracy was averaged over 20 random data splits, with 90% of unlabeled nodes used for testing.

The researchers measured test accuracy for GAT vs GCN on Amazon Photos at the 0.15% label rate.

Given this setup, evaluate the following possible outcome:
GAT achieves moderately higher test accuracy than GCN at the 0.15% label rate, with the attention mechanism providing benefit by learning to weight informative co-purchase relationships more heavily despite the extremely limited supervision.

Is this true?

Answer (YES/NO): YES